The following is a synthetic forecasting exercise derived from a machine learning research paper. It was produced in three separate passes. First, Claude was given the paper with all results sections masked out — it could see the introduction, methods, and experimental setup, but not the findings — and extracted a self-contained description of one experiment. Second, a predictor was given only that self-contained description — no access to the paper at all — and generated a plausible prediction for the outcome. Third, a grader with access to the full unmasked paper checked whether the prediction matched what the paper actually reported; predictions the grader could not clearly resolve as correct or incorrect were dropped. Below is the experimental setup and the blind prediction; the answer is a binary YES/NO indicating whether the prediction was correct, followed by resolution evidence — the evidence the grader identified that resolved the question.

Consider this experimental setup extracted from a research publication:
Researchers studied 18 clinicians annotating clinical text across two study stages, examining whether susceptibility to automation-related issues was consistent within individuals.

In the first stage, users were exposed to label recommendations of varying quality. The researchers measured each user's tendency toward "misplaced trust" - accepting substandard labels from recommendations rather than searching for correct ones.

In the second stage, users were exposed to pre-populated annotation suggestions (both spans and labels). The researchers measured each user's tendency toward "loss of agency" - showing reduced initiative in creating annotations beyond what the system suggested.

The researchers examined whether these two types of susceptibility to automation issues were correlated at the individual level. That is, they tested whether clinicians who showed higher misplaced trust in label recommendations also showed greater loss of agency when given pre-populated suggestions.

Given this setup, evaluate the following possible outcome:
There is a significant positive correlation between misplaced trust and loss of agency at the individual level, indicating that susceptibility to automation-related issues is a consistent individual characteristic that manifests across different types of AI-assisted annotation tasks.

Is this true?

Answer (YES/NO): YES